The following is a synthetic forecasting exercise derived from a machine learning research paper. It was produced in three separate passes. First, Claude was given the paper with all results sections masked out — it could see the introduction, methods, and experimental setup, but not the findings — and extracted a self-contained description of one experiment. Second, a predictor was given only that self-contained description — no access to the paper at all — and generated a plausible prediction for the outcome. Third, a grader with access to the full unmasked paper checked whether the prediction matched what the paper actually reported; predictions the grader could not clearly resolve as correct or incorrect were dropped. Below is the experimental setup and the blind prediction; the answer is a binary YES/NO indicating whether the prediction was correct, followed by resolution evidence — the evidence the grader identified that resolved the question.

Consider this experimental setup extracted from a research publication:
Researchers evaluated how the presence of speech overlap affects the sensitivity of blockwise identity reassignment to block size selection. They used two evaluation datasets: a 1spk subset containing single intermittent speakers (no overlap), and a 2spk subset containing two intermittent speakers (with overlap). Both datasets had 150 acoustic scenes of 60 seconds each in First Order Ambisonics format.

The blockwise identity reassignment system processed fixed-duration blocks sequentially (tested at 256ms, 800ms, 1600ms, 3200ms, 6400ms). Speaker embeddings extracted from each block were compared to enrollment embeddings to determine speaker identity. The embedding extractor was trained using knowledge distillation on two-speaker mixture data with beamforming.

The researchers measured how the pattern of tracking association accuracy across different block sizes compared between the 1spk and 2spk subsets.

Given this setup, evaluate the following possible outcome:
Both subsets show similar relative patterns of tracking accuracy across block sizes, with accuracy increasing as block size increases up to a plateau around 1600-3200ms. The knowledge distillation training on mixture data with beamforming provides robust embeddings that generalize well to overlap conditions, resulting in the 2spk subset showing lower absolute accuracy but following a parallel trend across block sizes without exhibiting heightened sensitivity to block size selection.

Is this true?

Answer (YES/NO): NO